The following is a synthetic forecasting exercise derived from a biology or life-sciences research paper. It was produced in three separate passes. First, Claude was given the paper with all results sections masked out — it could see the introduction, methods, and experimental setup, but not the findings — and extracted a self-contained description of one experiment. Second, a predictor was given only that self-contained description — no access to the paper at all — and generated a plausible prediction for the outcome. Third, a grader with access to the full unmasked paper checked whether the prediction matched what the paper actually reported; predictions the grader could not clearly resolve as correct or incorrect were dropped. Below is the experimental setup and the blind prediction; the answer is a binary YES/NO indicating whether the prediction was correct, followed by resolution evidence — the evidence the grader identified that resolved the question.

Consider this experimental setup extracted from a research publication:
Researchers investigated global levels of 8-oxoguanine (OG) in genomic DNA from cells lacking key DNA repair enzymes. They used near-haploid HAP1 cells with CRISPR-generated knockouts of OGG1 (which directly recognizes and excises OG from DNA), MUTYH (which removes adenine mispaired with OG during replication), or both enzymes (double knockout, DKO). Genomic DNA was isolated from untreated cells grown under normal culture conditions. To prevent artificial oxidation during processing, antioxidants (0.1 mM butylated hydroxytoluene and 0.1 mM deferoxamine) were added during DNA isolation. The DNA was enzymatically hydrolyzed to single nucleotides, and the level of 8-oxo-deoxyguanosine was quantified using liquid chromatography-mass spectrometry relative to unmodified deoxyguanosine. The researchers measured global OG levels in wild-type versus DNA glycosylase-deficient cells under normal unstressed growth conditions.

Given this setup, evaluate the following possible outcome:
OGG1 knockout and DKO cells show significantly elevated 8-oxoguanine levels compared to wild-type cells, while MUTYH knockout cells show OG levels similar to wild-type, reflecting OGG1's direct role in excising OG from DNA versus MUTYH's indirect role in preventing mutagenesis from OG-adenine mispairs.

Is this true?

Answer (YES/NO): NO